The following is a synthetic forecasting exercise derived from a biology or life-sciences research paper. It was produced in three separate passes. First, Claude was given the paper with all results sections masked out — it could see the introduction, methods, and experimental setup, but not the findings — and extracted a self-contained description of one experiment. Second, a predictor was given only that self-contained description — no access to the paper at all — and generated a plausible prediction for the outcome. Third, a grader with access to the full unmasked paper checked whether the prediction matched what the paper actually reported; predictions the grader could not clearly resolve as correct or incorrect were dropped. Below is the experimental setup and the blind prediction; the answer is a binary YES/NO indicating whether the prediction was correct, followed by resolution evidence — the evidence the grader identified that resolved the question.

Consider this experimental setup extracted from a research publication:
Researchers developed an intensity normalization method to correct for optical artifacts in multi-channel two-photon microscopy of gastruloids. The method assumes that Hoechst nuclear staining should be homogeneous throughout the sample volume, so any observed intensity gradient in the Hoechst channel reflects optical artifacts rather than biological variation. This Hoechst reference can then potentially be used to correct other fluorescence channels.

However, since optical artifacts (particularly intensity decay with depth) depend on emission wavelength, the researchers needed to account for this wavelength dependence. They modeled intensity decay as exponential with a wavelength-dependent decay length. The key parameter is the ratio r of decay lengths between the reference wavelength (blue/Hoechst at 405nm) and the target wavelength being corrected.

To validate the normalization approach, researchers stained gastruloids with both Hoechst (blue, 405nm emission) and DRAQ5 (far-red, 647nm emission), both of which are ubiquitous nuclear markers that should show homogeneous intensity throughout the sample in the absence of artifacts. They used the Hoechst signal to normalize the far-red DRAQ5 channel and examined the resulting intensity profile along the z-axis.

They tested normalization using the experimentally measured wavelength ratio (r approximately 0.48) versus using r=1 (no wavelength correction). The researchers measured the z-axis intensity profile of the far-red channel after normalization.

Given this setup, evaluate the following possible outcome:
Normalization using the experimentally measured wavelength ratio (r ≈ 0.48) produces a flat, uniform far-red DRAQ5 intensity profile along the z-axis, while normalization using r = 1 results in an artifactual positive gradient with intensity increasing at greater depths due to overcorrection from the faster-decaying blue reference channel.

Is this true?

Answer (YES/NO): YES